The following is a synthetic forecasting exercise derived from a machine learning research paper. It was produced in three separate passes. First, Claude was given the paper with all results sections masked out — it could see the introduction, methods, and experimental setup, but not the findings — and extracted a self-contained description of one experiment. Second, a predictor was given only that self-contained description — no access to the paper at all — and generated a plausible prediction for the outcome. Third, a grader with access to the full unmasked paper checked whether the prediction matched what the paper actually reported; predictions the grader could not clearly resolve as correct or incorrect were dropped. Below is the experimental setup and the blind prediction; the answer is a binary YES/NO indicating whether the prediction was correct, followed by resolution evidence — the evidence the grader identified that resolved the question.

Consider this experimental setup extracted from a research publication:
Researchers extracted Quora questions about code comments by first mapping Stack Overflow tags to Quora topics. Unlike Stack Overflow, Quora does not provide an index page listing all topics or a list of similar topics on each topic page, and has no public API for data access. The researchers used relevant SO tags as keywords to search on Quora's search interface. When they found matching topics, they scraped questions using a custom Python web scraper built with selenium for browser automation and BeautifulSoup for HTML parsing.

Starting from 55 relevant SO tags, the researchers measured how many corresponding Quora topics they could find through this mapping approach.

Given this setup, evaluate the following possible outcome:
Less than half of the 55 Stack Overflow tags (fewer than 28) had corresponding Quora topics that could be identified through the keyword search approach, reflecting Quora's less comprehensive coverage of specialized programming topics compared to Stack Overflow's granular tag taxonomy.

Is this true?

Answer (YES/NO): NO